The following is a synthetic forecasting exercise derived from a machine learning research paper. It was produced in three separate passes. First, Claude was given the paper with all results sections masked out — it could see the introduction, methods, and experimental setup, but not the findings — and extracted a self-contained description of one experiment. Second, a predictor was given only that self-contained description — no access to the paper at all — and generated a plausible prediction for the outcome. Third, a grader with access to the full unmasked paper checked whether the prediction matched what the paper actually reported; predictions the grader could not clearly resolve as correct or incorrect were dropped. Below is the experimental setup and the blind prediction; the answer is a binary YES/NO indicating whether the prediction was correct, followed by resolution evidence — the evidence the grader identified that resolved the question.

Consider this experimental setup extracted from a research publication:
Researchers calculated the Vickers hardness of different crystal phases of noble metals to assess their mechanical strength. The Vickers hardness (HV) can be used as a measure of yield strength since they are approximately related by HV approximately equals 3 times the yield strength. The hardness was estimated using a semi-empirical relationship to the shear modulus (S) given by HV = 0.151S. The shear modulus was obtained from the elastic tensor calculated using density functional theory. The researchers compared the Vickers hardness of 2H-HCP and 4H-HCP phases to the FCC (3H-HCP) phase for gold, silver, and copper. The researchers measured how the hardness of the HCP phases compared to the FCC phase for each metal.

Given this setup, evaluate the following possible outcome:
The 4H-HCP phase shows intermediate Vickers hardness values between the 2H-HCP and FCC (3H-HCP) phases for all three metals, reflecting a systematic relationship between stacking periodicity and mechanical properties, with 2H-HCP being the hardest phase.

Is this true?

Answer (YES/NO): NO